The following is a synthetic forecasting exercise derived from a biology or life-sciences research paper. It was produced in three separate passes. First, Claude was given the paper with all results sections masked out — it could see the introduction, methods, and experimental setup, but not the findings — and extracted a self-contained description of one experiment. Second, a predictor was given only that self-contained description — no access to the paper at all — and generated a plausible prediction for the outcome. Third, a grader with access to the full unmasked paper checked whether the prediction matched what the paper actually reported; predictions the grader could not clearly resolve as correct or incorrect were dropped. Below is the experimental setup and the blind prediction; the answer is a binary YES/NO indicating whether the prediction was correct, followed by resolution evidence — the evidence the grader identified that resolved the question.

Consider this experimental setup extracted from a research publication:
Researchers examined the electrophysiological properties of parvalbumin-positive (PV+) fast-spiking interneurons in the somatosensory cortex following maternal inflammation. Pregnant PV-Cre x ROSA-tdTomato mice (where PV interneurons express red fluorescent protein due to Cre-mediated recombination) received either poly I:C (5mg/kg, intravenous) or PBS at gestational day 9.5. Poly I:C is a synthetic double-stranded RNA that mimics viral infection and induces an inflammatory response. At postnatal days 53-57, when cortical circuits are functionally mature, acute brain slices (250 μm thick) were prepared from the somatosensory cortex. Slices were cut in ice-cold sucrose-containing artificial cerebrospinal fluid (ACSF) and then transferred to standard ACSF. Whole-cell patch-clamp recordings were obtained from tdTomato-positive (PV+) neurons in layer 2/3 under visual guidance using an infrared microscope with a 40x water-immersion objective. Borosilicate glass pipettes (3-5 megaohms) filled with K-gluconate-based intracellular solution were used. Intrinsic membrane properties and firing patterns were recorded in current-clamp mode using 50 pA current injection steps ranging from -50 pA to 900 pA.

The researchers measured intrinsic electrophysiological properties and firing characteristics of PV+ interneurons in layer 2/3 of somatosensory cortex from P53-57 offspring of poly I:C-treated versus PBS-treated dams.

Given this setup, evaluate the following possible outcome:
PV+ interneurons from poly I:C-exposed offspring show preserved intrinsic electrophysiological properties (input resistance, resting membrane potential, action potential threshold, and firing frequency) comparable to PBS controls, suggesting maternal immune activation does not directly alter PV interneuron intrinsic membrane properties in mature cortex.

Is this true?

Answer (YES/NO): NO